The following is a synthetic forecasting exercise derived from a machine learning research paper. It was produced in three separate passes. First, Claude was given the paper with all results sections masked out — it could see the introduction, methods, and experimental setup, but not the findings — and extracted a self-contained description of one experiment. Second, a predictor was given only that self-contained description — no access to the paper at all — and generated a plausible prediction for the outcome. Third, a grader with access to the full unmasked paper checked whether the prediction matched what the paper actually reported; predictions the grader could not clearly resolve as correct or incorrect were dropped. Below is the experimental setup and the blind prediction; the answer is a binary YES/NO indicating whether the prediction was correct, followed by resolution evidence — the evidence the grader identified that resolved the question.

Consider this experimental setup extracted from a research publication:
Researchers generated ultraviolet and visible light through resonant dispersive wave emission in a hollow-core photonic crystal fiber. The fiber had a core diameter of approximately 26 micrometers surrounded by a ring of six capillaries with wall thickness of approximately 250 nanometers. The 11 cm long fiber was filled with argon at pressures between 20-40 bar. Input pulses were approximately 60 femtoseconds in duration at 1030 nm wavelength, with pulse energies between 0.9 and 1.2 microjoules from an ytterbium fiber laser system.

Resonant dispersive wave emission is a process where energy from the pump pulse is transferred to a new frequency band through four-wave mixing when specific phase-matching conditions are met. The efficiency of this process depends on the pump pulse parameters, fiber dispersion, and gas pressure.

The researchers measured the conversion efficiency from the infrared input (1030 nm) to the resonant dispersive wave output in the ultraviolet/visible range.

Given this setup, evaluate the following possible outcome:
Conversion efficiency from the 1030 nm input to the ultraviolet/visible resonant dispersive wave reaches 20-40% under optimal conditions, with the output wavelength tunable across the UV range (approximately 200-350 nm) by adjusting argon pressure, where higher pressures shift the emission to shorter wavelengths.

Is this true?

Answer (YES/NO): NO